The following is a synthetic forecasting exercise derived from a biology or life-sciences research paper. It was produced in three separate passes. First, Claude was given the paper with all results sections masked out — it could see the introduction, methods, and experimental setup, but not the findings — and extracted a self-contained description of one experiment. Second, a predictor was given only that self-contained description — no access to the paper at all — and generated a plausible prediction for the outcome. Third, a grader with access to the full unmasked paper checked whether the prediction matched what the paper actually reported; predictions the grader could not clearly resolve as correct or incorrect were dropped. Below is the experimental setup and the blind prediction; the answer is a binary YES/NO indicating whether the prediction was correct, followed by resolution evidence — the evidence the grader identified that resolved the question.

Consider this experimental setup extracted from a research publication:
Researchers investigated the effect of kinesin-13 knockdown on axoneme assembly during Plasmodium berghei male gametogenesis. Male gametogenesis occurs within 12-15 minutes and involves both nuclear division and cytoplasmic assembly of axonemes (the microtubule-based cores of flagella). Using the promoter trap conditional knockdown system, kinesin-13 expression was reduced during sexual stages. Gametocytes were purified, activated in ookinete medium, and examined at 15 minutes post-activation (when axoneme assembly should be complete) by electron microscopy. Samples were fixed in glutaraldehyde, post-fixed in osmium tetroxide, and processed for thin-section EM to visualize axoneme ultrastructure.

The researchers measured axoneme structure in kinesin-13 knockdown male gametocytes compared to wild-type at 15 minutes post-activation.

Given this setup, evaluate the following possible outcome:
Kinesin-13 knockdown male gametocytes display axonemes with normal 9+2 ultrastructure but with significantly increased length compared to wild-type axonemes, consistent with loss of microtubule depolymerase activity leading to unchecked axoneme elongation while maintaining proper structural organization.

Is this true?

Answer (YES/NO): NO